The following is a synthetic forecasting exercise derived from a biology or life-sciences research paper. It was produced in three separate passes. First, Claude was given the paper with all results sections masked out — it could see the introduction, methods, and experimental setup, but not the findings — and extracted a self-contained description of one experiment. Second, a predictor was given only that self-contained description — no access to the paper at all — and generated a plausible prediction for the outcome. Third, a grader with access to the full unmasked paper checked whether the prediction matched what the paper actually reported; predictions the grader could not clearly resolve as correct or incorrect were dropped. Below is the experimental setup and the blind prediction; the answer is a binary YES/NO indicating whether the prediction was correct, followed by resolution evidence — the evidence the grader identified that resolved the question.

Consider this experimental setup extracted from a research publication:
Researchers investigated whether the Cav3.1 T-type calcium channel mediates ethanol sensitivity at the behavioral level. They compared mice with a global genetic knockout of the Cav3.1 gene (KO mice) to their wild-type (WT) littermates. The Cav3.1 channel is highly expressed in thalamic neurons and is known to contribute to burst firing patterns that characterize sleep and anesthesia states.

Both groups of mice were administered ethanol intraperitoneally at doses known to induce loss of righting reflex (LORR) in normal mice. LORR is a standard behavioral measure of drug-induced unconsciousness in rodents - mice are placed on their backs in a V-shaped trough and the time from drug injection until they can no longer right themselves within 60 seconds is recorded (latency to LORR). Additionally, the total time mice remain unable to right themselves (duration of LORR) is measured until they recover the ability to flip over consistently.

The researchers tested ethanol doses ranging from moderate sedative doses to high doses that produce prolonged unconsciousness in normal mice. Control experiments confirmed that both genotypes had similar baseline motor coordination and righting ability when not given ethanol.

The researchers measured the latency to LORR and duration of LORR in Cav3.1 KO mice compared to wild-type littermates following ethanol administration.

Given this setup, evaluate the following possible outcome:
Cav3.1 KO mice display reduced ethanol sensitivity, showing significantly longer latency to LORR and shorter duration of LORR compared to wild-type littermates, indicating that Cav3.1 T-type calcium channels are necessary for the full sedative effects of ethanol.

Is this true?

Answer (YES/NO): YES